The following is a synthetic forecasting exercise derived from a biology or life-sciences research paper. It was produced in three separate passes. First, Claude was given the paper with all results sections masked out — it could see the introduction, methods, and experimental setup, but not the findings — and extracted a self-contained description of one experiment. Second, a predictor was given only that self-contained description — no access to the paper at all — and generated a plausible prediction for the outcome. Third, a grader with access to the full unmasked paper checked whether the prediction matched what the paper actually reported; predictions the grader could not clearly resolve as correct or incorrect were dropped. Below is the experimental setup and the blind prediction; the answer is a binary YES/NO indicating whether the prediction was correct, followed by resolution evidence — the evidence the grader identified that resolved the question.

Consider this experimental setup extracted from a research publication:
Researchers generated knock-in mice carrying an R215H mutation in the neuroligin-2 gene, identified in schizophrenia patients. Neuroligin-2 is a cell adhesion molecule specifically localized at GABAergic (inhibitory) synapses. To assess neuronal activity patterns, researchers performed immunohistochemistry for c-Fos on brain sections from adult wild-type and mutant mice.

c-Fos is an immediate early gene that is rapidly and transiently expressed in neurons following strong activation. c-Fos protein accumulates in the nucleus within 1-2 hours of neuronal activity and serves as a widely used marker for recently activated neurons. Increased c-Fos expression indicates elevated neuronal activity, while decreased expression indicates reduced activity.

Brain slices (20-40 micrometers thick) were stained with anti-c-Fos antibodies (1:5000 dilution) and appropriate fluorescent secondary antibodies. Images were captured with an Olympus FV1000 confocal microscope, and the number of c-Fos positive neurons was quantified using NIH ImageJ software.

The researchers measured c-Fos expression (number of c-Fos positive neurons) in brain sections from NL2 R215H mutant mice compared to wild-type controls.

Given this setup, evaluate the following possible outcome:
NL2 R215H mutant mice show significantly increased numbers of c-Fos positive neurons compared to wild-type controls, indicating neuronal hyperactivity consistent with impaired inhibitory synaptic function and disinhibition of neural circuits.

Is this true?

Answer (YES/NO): NO